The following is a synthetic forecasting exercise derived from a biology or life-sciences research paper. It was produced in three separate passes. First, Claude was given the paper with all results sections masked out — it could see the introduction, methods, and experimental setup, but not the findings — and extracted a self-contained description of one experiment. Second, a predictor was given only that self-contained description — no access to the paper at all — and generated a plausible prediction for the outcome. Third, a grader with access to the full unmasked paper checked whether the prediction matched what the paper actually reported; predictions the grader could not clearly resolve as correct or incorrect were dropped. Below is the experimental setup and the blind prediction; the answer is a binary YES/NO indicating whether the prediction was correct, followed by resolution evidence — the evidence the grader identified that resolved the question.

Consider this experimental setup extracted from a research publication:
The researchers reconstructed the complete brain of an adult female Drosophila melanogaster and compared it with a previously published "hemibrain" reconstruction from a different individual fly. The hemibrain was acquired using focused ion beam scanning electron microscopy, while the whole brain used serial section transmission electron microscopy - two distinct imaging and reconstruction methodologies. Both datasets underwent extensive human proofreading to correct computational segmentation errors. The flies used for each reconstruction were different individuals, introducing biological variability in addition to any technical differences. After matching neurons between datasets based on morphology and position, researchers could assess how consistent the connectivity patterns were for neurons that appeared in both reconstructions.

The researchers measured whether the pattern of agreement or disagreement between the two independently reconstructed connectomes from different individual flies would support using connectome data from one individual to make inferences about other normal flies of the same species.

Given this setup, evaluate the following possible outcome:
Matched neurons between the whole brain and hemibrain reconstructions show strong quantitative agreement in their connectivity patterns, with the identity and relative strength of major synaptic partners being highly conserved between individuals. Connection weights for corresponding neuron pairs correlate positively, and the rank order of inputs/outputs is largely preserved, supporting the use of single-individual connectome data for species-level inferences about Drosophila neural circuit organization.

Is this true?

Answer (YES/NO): YES